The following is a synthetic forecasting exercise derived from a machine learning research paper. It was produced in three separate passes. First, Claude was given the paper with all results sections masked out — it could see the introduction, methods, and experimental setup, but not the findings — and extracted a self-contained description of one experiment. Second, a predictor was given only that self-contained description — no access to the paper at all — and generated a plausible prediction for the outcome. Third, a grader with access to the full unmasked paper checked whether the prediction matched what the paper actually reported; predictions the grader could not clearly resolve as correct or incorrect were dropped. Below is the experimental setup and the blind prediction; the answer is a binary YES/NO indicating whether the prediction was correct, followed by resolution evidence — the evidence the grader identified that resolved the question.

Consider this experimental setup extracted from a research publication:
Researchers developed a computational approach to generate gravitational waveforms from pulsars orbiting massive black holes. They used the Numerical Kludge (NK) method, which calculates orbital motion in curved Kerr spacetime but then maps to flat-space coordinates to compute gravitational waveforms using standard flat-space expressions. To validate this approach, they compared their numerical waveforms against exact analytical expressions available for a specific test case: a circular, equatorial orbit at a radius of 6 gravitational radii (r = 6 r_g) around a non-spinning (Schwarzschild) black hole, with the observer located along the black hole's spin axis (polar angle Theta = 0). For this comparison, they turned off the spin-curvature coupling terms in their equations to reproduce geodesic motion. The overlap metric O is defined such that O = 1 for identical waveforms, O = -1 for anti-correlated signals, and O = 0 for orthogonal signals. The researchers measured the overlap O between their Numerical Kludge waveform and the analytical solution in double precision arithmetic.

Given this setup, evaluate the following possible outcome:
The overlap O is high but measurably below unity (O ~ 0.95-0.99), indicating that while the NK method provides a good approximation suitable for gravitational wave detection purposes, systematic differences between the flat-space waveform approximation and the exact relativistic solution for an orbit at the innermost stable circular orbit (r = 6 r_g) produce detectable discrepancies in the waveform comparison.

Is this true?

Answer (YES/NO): NO